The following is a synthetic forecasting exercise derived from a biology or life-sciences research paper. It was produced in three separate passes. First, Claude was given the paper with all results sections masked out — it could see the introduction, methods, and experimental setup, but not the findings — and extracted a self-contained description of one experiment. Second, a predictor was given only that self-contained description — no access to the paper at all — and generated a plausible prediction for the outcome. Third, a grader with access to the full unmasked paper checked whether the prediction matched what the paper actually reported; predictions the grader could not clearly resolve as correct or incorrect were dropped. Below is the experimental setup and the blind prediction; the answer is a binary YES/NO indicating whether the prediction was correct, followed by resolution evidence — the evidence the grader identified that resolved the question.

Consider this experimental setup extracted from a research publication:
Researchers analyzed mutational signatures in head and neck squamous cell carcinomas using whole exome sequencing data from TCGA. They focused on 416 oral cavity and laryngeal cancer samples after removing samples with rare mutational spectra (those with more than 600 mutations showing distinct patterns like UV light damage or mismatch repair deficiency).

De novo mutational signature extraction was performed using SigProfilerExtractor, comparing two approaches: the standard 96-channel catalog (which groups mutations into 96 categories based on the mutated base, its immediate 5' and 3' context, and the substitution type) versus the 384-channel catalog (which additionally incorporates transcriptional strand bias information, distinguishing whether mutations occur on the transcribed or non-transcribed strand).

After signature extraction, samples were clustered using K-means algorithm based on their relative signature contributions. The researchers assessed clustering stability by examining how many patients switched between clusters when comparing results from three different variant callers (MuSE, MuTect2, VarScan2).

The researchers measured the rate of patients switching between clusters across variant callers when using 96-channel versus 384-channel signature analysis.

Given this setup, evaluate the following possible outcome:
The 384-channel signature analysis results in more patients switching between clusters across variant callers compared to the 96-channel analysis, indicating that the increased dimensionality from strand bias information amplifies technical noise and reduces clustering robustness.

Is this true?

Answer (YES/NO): NO